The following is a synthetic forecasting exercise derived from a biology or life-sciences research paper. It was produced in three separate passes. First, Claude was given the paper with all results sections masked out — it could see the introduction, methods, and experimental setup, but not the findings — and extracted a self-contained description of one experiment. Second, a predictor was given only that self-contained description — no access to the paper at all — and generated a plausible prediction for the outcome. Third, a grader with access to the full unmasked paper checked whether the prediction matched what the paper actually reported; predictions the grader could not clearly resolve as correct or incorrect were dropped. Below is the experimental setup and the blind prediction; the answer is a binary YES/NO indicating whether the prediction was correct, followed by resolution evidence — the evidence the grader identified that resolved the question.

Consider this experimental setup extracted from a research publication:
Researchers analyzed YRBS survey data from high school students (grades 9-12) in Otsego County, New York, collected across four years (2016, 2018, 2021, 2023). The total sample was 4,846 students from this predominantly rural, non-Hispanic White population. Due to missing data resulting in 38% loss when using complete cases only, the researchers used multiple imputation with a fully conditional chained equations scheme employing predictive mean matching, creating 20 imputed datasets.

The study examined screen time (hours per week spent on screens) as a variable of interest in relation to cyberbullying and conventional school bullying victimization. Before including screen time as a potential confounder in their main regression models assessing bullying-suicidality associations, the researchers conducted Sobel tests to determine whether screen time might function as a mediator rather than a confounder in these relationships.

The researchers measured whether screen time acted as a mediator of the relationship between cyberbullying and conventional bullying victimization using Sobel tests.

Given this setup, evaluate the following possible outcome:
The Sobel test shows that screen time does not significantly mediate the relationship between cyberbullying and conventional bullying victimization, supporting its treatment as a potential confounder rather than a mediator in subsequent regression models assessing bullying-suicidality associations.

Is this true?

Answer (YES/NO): NO